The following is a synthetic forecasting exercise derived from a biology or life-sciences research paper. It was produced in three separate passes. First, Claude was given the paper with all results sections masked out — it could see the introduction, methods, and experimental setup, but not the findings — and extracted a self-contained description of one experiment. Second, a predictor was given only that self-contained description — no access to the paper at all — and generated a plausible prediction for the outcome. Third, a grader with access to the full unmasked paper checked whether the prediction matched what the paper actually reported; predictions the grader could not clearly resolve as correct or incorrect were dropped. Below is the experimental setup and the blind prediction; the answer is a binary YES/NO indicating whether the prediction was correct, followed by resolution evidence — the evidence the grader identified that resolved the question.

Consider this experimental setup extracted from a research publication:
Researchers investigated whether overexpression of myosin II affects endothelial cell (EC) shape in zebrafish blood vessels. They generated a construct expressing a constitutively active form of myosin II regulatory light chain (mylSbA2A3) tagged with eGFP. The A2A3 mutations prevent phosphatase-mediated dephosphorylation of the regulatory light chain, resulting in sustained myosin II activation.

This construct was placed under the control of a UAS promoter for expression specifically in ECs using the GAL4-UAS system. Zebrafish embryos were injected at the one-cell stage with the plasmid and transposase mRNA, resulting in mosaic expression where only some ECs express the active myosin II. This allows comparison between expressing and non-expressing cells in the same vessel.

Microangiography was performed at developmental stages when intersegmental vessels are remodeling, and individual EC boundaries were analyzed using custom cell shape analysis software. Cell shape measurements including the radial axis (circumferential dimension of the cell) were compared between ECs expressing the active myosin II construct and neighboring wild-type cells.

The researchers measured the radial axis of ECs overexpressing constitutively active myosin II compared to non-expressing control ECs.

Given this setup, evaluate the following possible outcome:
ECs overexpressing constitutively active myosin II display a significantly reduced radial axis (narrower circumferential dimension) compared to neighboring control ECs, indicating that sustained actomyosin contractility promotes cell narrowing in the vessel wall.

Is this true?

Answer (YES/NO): NO